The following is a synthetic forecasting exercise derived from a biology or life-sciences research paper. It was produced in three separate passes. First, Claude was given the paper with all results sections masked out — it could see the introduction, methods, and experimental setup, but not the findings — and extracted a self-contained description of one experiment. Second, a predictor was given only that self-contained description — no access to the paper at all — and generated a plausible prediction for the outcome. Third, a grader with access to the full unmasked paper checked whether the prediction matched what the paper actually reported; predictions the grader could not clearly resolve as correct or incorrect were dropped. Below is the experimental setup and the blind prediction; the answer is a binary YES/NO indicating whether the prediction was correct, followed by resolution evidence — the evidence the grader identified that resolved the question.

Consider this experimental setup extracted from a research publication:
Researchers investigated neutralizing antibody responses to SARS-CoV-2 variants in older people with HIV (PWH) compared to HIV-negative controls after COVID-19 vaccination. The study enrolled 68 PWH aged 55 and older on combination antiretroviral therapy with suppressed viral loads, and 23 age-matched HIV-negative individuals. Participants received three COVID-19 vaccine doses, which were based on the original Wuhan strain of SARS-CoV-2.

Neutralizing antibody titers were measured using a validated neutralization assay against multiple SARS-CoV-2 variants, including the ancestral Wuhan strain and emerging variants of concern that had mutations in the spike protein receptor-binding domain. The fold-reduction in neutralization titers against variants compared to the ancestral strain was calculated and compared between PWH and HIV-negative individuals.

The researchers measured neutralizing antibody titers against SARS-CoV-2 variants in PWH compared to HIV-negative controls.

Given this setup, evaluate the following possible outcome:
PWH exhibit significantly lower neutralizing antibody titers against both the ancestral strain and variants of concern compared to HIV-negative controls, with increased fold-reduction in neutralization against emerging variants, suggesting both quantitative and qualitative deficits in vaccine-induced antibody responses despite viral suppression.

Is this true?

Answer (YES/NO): NO